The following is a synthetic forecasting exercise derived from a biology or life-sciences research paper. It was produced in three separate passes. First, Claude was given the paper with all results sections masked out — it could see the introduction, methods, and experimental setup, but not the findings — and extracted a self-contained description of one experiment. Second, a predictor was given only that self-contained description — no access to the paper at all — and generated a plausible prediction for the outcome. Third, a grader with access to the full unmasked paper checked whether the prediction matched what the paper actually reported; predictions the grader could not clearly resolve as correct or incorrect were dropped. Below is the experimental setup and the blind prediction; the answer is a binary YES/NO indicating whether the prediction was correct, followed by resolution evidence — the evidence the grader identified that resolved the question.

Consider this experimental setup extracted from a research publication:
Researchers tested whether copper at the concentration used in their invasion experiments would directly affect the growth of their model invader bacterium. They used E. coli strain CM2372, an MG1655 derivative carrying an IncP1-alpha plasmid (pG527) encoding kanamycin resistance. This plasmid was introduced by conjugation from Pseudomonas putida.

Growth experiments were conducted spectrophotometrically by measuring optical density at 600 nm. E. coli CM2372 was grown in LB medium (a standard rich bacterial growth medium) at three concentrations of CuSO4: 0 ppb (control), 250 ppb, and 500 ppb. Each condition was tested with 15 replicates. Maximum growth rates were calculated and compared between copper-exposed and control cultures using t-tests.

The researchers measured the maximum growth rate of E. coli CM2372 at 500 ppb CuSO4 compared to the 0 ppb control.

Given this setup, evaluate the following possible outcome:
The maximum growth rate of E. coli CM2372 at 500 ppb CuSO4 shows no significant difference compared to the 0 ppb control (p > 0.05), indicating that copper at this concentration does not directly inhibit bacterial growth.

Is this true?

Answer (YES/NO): YES